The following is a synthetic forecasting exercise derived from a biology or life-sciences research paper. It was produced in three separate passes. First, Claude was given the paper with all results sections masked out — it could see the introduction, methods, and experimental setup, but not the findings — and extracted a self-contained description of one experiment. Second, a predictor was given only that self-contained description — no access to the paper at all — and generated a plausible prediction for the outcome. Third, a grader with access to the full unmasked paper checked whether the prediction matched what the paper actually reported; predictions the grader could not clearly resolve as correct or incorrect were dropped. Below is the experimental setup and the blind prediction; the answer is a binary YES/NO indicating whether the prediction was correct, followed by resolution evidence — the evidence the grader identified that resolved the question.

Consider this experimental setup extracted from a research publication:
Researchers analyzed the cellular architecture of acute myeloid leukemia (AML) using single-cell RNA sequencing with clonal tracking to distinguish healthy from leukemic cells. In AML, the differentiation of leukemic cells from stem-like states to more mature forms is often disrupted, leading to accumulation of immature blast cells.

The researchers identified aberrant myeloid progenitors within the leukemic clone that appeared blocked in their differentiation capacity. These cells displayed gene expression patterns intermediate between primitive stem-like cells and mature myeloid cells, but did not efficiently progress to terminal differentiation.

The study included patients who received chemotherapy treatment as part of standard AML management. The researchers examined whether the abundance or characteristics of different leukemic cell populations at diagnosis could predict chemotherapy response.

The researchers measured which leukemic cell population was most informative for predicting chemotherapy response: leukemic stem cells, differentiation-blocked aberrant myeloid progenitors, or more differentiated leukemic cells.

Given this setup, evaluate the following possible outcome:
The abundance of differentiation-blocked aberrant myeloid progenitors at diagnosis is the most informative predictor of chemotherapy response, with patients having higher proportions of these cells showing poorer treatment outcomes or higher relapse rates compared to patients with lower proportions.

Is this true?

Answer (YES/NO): NO